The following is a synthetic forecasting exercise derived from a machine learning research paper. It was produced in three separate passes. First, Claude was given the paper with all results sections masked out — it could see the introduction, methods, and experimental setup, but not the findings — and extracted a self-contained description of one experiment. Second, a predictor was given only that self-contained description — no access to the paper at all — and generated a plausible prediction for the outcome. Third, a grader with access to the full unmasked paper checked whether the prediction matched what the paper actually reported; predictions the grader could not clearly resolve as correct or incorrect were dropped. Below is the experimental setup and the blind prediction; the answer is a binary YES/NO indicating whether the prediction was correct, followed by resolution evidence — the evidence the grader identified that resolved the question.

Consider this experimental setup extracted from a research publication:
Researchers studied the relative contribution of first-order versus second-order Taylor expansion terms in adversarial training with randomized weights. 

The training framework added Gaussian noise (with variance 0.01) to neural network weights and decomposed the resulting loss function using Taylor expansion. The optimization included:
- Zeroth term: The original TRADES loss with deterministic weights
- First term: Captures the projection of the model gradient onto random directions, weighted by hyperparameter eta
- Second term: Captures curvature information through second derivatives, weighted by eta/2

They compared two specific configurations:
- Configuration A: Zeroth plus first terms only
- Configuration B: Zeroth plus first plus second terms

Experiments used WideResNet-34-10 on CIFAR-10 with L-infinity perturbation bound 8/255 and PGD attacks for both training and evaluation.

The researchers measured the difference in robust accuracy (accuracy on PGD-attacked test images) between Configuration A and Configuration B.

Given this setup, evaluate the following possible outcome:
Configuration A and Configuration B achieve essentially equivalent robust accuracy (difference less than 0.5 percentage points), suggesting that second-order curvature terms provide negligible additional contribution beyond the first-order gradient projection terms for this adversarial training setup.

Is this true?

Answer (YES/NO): YES